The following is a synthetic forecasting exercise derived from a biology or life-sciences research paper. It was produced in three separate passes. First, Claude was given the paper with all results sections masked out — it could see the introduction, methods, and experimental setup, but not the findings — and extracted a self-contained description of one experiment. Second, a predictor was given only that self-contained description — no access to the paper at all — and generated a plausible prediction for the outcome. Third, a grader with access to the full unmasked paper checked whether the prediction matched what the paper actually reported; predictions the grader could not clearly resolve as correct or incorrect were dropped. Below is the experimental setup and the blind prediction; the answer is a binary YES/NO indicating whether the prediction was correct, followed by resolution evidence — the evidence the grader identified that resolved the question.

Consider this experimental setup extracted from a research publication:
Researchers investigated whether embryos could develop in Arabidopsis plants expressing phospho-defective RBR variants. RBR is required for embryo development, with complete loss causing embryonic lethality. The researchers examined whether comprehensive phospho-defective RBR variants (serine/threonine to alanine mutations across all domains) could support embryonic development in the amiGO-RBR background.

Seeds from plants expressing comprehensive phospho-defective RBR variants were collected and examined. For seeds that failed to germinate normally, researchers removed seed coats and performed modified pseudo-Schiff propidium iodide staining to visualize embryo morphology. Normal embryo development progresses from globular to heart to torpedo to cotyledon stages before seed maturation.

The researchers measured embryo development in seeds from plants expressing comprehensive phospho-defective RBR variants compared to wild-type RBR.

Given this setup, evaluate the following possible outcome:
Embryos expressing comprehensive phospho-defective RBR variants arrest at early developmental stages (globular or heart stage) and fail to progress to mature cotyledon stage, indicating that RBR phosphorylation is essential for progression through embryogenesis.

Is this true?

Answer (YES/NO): NO